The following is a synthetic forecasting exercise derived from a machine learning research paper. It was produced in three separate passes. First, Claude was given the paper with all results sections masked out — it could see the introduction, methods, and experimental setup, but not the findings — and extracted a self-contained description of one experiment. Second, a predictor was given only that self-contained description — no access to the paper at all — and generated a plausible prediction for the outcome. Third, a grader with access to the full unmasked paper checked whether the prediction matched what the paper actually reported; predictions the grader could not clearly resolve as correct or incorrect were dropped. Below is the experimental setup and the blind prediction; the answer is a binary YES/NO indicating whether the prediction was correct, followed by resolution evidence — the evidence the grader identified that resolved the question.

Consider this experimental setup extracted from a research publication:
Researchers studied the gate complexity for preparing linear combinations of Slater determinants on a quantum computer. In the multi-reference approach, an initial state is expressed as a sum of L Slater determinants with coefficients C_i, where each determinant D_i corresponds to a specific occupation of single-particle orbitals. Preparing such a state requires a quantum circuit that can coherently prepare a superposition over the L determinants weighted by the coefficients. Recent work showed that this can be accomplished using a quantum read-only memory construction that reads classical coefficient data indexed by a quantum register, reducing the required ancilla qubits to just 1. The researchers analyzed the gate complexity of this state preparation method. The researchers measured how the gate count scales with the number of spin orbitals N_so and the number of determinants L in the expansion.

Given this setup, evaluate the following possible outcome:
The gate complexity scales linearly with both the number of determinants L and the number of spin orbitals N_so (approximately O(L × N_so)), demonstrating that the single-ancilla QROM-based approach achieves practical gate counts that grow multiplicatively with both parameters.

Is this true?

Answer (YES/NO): YES